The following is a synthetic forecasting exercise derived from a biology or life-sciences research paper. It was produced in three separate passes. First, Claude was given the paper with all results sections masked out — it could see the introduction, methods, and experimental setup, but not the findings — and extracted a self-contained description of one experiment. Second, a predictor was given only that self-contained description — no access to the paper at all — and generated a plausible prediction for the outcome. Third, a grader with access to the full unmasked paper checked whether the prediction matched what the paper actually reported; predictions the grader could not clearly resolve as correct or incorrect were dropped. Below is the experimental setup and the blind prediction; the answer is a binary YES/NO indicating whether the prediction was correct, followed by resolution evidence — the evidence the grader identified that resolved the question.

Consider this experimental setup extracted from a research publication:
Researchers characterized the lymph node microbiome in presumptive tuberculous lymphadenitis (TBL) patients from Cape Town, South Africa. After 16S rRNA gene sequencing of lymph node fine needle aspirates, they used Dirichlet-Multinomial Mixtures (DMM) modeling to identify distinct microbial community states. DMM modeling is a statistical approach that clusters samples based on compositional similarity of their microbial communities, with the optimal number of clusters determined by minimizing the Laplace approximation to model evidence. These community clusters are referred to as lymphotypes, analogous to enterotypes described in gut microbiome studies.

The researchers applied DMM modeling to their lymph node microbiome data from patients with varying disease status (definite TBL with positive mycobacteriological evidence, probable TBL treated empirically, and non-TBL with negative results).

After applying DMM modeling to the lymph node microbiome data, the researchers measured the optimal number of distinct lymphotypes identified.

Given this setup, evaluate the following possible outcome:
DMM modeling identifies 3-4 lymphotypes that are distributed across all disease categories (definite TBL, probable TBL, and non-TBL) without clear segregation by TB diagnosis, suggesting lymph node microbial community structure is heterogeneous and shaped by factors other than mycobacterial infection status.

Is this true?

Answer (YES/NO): NO